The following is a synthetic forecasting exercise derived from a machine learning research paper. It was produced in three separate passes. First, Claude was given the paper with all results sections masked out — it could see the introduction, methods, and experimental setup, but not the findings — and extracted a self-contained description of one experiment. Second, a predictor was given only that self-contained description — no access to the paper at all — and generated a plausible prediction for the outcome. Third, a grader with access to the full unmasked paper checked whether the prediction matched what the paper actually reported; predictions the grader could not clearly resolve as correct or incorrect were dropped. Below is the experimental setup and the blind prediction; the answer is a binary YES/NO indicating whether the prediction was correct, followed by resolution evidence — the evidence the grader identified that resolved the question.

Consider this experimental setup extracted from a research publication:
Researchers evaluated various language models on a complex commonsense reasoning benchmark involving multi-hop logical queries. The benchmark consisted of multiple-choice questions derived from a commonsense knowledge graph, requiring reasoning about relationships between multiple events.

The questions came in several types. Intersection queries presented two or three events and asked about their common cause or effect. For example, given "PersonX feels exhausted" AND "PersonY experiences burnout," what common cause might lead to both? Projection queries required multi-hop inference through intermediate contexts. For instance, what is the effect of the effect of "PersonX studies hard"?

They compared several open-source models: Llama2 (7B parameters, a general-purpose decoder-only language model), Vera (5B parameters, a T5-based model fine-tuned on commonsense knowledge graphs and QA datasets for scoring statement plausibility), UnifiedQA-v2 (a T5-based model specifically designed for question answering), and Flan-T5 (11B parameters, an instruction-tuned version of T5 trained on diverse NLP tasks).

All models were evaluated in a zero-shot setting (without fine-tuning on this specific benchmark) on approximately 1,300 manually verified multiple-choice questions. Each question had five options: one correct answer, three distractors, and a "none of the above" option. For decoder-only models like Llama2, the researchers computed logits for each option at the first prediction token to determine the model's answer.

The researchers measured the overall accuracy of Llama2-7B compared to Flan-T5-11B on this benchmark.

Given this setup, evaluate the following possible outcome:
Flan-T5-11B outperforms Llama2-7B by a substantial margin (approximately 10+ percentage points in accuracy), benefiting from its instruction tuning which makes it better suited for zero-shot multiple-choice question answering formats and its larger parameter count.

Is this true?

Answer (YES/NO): YES